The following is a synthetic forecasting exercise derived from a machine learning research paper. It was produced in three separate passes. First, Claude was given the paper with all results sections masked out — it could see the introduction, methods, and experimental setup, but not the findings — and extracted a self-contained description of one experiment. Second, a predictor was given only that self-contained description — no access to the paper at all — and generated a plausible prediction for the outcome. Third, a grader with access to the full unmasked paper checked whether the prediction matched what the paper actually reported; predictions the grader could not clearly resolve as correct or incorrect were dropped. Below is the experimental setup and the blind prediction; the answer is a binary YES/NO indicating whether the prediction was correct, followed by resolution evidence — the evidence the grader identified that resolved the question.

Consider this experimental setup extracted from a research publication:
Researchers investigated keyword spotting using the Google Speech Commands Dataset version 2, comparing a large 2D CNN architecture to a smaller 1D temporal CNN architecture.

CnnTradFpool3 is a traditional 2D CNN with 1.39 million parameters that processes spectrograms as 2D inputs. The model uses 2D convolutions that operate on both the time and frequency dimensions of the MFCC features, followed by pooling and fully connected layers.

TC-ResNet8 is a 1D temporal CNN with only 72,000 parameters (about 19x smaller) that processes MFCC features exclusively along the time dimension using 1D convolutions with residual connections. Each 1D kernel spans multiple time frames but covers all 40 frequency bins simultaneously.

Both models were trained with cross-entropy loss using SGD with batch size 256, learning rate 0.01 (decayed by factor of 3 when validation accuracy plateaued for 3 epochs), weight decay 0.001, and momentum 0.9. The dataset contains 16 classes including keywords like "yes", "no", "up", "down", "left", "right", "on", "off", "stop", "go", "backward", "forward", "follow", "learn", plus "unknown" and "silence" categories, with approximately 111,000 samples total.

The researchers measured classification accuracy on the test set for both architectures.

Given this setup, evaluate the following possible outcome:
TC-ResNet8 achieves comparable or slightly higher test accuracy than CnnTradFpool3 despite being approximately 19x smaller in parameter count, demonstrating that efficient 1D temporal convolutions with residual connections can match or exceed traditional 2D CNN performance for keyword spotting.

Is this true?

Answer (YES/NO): NO